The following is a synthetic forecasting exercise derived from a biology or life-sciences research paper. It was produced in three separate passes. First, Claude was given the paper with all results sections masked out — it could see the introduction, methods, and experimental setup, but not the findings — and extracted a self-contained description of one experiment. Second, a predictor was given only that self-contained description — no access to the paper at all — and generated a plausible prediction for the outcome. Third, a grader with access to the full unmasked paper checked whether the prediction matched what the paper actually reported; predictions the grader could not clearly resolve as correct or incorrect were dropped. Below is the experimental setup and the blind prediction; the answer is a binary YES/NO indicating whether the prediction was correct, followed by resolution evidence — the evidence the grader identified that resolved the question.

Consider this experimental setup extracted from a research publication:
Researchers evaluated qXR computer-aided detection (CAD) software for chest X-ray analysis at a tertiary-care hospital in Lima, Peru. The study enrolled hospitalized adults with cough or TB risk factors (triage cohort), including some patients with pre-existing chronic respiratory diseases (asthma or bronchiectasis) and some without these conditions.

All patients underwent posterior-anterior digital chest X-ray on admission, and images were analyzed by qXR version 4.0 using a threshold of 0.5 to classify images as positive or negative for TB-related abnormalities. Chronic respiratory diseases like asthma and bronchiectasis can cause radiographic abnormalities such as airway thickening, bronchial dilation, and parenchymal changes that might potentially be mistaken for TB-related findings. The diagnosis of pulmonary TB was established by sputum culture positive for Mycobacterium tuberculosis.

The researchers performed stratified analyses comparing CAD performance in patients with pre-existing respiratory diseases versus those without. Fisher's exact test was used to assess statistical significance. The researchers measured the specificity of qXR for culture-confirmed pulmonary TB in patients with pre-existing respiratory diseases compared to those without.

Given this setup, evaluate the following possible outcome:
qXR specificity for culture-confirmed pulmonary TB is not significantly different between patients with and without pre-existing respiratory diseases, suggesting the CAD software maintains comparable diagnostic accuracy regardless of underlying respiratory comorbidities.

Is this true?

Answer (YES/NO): YES